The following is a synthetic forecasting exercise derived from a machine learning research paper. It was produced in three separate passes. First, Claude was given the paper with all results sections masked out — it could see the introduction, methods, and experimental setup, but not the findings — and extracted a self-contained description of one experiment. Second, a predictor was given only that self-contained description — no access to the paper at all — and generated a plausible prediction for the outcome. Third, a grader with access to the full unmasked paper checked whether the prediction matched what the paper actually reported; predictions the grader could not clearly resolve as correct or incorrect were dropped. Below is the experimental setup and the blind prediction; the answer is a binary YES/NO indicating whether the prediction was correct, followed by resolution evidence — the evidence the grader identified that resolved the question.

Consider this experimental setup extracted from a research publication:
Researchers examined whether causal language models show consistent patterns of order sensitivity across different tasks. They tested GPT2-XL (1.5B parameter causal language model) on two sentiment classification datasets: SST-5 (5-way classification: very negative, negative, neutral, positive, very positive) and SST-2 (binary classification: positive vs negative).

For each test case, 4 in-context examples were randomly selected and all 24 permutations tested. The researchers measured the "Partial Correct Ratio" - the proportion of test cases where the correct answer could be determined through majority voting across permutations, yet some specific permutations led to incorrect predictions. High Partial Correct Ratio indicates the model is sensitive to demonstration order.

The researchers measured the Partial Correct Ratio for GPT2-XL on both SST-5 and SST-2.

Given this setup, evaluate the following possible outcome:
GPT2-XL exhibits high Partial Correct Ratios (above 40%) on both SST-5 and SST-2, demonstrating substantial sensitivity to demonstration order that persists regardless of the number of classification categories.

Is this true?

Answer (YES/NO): NO